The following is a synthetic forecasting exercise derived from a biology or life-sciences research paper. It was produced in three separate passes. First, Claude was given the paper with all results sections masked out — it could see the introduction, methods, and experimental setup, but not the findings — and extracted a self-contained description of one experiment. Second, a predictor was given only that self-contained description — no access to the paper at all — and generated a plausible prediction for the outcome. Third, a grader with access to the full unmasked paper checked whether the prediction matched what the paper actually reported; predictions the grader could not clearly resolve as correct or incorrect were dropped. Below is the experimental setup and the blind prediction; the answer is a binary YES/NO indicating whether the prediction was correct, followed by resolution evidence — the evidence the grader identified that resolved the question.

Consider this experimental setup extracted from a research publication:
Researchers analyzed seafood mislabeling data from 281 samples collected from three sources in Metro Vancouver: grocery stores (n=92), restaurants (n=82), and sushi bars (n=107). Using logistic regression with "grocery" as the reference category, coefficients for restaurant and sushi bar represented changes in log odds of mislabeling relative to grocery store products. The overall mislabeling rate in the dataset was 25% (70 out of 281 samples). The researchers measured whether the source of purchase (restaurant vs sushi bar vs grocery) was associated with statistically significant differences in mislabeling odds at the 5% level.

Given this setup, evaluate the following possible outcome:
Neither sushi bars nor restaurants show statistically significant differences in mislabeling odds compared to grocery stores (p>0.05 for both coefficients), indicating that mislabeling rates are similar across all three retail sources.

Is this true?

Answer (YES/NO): YES